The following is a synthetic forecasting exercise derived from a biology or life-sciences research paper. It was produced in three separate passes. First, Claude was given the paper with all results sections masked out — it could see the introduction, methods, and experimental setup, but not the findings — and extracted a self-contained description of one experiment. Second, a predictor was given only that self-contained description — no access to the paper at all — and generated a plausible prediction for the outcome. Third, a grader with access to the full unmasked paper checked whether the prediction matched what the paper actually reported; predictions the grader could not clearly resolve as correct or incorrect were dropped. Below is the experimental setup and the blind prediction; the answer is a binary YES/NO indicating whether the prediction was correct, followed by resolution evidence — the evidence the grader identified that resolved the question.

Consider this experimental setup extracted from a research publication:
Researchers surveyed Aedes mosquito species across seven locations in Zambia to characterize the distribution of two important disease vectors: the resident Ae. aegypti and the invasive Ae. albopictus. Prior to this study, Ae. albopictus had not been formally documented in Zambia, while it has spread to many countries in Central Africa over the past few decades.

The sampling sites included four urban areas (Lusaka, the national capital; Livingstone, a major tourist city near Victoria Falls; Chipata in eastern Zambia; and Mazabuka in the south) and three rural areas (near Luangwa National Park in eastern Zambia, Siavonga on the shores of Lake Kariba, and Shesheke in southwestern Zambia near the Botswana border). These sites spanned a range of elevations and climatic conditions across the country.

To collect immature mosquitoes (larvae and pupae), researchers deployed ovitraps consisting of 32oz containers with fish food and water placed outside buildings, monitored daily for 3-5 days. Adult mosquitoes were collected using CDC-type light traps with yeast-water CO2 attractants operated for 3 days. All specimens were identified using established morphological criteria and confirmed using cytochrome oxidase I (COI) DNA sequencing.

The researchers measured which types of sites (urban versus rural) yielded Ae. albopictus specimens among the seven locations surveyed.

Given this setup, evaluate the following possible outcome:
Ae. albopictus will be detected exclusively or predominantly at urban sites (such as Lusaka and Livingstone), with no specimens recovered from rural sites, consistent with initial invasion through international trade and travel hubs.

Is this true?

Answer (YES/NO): NO